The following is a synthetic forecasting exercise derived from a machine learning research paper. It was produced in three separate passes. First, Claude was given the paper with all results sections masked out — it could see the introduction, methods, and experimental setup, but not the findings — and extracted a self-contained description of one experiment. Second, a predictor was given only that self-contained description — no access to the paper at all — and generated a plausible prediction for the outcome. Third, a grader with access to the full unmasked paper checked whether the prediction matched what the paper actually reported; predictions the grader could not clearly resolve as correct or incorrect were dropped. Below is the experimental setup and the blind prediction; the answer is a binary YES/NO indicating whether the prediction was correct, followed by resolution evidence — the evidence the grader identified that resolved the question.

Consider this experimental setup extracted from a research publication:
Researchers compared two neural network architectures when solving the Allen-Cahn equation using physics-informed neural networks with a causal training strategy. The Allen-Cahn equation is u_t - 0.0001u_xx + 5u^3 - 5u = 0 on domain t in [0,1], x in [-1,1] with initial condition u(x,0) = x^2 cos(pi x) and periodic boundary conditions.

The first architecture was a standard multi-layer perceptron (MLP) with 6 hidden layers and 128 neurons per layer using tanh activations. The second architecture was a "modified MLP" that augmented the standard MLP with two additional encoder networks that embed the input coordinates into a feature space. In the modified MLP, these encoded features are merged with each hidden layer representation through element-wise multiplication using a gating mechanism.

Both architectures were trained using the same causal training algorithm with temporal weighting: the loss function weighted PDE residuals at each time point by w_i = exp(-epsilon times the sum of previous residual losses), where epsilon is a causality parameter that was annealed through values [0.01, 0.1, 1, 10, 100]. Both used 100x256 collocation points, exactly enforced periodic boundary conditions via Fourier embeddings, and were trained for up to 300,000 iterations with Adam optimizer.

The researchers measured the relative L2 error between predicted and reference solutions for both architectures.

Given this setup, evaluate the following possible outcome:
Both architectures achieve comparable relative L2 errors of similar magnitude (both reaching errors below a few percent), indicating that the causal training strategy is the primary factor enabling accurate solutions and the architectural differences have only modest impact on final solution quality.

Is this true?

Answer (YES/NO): NO